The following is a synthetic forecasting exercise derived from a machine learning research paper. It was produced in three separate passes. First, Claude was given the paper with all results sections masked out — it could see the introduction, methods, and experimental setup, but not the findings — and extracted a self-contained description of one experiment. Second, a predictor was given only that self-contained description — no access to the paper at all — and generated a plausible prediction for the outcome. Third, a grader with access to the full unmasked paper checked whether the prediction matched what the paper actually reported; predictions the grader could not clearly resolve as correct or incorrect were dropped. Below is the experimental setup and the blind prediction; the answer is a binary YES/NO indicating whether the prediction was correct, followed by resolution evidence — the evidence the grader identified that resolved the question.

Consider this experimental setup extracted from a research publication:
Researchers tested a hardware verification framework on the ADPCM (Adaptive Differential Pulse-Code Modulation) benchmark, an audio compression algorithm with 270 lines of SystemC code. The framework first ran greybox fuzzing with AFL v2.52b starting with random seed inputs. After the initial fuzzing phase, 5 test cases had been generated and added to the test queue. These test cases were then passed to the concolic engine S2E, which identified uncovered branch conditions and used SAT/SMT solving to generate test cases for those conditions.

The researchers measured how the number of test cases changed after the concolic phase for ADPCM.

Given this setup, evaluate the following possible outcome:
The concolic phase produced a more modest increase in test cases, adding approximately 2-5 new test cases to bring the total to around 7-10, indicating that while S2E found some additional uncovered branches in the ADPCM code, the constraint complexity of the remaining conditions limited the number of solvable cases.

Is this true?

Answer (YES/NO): NO